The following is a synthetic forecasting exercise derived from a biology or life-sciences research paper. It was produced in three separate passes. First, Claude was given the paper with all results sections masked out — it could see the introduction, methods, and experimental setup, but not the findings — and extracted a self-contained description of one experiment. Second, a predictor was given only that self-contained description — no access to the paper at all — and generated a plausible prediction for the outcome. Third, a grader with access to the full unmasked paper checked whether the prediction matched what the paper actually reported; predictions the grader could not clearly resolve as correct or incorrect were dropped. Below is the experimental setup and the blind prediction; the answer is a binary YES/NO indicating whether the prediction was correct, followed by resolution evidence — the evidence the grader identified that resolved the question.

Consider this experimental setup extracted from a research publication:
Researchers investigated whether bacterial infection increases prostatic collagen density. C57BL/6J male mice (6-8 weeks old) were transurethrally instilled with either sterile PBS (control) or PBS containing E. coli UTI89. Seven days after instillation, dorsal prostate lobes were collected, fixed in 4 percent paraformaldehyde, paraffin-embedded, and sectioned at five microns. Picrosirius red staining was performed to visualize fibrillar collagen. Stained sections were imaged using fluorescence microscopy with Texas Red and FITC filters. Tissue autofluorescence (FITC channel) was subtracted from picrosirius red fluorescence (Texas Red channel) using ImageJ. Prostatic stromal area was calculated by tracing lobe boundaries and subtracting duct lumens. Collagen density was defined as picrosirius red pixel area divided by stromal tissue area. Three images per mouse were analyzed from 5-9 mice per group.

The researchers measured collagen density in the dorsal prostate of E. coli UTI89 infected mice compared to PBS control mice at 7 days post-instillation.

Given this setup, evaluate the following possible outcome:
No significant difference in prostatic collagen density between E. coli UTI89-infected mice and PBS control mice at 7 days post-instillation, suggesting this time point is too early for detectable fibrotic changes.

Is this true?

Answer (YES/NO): NO